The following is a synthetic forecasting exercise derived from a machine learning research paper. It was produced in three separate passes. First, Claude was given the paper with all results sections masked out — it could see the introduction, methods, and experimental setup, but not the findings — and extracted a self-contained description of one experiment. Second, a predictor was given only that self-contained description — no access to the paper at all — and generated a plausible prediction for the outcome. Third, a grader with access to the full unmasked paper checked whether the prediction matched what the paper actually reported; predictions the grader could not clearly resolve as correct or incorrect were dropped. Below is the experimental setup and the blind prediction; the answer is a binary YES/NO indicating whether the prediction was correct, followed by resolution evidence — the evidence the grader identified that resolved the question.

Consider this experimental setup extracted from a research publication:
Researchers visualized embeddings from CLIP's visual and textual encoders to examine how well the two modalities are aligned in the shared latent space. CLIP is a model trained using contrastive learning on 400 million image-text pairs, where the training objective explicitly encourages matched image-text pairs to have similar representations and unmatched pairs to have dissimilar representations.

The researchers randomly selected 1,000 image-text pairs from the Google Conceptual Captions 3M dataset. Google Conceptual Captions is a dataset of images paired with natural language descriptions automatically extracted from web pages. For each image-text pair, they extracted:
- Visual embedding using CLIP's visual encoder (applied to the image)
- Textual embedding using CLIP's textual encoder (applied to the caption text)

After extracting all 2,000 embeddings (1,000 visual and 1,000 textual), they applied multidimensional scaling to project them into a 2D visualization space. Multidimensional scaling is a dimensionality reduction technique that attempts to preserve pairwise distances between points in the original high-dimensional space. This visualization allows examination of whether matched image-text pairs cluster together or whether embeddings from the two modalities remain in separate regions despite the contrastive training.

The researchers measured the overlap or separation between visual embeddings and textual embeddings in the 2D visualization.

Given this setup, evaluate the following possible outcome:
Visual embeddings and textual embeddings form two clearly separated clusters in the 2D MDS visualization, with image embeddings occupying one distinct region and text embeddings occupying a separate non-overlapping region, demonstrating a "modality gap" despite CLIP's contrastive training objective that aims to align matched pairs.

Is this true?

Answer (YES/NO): YES